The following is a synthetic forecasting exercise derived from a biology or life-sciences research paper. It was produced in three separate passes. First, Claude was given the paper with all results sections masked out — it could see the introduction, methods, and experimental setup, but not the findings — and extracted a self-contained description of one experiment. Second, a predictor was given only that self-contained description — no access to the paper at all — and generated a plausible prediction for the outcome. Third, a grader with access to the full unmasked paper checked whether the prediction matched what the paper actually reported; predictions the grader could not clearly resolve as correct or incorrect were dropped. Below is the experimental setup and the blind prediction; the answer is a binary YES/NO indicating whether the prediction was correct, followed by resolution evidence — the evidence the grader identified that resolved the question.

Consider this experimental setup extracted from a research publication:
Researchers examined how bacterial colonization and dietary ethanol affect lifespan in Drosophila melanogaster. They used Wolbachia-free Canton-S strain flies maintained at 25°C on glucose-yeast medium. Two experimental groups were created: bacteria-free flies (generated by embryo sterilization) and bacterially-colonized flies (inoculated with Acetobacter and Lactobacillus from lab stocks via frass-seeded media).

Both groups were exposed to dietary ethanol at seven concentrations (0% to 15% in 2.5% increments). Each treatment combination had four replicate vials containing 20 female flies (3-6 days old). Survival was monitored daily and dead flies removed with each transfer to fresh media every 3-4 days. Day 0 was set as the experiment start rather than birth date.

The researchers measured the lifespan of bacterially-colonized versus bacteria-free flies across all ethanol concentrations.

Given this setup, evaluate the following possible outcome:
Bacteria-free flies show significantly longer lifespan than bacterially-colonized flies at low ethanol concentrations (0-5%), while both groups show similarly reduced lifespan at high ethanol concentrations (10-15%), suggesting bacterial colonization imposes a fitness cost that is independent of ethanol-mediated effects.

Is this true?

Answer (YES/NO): NO